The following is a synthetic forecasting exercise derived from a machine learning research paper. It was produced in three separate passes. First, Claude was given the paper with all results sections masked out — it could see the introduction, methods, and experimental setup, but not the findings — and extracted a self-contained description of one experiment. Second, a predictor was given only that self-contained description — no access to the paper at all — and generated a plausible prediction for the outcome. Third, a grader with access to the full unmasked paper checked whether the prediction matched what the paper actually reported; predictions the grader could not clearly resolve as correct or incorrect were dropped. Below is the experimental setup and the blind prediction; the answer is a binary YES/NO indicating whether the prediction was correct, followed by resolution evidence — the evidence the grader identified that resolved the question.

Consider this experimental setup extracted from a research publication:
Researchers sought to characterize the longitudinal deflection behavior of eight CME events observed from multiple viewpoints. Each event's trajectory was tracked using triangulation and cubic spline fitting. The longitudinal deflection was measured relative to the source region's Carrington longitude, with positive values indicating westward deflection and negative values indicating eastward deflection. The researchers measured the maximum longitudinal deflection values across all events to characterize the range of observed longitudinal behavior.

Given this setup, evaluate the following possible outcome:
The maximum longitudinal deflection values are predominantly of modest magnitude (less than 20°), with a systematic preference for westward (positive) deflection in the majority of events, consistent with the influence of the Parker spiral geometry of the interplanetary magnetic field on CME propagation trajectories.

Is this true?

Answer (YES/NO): NO